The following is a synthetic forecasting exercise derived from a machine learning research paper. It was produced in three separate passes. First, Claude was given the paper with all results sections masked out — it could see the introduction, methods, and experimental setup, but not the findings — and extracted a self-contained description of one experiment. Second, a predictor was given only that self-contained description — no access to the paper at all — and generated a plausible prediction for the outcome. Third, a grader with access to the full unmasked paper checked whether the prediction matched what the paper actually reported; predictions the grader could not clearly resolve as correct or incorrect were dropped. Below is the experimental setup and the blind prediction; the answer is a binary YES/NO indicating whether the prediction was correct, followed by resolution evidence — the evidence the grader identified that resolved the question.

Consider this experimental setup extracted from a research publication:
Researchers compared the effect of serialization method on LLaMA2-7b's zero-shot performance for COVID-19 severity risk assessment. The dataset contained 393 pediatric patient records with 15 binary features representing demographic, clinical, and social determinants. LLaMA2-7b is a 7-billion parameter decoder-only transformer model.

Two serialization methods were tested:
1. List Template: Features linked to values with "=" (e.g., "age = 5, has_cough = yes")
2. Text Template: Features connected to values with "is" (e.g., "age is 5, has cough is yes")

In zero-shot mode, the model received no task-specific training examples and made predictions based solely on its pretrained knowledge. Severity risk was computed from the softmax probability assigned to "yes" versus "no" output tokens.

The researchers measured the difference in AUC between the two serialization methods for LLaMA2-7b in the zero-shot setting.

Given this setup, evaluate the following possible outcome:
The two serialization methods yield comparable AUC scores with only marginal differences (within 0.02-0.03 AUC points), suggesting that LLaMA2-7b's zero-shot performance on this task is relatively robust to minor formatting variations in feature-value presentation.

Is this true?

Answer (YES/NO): NO